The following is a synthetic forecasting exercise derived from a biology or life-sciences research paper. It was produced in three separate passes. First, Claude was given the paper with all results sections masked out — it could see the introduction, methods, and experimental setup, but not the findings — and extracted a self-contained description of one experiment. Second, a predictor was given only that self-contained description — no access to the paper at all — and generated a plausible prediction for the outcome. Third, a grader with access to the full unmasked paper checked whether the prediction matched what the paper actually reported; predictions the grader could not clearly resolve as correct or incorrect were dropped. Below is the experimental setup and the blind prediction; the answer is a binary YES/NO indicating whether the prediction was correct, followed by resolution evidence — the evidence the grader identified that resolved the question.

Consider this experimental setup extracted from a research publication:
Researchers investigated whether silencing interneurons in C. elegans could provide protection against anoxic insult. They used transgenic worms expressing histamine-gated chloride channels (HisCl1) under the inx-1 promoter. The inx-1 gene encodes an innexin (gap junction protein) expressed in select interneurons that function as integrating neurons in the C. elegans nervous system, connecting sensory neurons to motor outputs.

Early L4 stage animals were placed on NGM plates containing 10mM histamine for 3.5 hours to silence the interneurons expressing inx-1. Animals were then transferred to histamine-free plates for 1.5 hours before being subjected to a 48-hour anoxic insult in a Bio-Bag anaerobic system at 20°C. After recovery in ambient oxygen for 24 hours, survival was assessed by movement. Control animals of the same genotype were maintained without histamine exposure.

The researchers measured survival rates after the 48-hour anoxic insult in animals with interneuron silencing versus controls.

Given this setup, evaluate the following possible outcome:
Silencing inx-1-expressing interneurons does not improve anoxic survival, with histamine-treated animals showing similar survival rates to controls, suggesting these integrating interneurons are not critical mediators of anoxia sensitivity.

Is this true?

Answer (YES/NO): YES